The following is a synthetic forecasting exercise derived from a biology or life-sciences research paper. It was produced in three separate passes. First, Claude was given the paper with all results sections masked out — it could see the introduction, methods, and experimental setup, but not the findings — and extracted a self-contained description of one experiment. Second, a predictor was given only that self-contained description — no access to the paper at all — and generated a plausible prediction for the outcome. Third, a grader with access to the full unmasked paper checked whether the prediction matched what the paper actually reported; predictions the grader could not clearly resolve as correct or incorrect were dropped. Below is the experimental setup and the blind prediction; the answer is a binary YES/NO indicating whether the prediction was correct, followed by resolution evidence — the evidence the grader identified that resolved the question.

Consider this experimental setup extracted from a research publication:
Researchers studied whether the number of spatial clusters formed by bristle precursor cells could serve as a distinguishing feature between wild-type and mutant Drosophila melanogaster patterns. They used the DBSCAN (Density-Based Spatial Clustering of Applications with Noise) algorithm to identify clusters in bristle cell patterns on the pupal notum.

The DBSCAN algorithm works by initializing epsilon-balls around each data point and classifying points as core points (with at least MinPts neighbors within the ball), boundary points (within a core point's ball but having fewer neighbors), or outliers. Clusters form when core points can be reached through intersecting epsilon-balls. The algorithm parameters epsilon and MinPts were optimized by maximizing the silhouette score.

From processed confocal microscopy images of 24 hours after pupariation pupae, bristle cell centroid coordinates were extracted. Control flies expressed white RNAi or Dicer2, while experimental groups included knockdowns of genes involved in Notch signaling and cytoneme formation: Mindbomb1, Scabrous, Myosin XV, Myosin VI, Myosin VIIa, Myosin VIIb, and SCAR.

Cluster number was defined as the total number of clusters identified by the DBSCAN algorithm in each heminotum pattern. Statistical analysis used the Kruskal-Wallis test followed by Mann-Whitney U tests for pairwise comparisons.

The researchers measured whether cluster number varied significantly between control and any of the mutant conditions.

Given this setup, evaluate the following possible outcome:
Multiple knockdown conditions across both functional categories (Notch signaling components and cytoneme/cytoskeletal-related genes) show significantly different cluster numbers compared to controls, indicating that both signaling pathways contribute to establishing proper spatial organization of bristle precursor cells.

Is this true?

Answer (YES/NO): NO